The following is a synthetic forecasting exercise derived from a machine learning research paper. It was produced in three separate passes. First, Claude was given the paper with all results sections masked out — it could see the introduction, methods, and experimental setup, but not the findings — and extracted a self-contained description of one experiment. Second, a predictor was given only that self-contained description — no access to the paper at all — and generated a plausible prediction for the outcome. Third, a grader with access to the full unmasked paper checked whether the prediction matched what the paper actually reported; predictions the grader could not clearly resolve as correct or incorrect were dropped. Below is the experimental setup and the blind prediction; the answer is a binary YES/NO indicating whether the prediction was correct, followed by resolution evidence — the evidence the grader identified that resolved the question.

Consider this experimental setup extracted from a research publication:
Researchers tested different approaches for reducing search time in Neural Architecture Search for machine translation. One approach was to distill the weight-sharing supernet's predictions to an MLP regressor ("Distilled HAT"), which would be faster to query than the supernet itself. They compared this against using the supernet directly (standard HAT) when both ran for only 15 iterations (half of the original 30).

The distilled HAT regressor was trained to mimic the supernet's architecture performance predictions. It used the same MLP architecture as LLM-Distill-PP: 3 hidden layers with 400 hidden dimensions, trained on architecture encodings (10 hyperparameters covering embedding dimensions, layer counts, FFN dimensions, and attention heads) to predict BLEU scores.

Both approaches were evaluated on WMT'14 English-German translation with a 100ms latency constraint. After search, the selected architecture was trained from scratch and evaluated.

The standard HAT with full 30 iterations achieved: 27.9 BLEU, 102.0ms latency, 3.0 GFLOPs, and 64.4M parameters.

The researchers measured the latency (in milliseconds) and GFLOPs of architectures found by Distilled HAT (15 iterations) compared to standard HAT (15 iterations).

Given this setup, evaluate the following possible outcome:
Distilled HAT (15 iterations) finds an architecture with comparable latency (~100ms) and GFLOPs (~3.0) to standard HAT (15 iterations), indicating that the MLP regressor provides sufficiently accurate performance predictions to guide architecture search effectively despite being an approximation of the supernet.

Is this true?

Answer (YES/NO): NO